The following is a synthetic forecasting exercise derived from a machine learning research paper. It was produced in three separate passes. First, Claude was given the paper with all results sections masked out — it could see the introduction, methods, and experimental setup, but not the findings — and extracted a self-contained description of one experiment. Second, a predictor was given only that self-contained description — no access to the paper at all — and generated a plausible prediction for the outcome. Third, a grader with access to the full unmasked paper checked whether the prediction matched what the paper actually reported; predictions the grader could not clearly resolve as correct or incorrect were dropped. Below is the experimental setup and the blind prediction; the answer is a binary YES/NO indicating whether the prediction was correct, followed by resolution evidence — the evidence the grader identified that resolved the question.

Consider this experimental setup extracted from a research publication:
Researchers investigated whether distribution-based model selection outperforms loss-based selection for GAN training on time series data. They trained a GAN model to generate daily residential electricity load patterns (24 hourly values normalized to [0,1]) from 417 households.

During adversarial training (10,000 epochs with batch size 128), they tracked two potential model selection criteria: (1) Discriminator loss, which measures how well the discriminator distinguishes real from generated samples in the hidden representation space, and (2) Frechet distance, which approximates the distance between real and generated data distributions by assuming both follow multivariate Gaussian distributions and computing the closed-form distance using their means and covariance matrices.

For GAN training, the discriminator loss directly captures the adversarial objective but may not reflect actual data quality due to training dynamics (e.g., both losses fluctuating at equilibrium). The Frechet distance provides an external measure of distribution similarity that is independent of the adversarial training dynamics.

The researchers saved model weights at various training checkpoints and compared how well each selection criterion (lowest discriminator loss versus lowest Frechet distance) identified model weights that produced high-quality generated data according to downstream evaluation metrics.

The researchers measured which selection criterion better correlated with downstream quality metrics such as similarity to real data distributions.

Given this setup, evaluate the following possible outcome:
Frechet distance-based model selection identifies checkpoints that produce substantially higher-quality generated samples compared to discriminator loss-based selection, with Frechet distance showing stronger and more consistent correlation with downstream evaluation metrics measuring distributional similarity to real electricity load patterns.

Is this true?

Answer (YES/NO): YES